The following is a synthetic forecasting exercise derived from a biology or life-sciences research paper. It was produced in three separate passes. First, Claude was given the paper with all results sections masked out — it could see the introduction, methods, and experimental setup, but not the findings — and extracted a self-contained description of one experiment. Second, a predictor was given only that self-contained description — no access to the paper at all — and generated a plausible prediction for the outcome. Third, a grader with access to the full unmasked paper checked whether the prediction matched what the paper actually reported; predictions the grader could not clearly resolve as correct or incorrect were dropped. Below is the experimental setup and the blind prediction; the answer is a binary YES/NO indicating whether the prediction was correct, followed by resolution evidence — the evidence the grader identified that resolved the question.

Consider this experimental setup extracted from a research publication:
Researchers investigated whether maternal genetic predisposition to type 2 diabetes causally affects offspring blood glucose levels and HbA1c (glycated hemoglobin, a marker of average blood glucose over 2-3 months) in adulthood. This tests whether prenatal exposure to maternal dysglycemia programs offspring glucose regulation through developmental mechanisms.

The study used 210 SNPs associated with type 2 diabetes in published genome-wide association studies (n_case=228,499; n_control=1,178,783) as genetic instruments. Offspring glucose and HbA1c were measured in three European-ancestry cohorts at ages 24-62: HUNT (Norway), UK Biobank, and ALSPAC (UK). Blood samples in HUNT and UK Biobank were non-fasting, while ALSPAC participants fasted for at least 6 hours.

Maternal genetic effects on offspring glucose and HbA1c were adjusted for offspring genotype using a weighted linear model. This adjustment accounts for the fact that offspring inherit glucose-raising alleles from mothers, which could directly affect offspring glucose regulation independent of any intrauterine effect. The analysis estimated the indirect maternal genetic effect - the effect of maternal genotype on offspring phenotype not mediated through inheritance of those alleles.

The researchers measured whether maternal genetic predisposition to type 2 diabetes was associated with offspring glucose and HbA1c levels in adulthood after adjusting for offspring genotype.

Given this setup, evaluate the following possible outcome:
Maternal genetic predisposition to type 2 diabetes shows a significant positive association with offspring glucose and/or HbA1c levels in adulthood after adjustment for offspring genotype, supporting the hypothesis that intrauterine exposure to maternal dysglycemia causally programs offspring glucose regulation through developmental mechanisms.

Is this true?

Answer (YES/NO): NO